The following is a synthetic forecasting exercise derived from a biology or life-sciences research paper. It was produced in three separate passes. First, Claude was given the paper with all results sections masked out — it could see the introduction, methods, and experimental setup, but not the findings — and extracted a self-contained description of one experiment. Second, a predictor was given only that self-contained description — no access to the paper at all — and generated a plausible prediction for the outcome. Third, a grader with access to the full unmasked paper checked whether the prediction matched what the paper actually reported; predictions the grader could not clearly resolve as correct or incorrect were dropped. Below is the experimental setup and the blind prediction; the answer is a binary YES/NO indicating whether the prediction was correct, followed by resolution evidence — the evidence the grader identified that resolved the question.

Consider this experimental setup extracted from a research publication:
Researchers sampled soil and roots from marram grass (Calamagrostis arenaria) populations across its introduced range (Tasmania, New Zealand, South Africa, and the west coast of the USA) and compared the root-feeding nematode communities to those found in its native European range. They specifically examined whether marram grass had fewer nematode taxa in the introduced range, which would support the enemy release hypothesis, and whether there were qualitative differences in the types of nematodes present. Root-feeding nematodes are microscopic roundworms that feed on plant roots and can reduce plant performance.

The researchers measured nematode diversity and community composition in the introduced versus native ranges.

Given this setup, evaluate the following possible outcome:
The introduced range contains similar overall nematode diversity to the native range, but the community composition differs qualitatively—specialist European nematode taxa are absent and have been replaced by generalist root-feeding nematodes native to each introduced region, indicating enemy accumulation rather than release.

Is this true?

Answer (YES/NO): NO